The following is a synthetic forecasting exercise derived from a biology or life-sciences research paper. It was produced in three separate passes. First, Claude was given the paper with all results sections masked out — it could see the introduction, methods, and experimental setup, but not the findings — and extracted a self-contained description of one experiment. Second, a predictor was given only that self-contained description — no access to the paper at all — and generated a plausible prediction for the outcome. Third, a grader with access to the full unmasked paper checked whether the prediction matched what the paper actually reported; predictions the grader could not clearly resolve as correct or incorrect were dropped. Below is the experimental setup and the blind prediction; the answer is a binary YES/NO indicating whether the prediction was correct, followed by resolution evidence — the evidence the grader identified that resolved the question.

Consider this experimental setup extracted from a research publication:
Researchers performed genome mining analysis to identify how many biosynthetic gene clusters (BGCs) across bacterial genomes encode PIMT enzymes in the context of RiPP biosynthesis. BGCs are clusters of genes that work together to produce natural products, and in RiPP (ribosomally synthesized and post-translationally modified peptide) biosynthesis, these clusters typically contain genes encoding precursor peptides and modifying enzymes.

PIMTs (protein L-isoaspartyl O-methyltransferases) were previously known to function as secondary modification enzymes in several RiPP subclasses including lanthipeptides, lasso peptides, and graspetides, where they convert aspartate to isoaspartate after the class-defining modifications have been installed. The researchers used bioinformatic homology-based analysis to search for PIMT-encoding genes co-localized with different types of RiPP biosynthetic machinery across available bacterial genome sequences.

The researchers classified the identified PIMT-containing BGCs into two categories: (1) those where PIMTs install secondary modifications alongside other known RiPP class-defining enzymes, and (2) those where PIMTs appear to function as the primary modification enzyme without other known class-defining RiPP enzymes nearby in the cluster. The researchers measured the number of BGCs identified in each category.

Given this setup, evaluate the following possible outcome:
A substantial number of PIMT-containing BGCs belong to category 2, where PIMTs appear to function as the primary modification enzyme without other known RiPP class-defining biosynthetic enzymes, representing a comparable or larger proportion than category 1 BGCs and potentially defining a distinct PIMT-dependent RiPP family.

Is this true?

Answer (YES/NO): NO